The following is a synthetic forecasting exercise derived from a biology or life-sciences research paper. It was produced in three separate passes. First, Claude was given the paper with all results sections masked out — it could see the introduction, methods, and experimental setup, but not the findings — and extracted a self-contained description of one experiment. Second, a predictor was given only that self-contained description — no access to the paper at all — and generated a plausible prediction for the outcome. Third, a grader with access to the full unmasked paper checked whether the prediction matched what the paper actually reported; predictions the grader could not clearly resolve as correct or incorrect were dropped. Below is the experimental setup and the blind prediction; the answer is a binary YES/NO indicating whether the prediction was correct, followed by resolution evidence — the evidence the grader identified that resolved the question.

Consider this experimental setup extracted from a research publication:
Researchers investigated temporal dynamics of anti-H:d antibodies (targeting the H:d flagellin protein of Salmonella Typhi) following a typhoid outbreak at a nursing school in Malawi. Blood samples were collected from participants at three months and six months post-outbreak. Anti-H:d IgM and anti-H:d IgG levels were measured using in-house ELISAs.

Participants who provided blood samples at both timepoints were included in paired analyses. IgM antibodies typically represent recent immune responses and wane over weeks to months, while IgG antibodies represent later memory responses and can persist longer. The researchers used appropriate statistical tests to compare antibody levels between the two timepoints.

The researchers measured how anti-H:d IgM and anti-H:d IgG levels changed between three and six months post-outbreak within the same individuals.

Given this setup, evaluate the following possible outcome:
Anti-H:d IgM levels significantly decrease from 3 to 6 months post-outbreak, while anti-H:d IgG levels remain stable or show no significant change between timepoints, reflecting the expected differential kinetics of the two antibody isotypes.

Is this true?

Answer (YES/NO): NO